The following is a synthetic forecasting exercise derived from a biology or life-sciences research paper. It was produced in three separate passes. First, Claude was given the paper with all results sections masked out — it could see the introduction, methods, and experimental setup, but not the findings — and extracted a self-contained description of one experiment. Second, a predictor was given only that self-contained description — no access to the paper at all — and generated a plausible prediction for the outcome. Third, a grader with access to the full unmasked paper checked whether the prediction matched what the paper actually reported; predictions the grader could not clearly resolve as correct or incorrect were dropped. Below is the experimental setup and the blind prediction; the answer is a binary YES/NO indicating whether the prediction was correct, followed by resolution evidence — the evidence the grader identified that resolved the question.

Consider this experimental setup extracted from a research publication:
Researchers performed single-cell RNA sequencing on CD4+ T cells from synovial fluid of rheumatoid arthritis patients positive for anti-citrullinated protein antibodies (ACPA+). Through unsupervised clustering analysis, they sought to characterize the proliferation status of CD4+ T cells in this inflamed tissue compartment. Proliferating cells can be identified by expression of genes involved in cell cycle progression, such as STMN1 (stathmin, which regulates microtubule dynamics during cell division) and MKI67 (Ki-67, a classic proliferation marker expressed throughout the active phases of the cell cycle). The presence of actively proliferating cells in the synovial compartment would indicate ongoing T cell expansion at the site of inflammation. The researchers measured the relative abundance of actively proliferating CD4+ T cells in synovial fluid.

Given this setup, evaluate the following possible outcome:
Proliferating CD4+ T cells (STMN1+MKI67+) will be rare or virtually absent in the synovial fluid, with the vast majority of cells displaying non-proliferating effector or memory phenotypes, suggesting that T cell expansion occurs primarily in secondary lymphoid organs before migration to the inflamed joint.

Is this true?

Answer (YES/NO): NO